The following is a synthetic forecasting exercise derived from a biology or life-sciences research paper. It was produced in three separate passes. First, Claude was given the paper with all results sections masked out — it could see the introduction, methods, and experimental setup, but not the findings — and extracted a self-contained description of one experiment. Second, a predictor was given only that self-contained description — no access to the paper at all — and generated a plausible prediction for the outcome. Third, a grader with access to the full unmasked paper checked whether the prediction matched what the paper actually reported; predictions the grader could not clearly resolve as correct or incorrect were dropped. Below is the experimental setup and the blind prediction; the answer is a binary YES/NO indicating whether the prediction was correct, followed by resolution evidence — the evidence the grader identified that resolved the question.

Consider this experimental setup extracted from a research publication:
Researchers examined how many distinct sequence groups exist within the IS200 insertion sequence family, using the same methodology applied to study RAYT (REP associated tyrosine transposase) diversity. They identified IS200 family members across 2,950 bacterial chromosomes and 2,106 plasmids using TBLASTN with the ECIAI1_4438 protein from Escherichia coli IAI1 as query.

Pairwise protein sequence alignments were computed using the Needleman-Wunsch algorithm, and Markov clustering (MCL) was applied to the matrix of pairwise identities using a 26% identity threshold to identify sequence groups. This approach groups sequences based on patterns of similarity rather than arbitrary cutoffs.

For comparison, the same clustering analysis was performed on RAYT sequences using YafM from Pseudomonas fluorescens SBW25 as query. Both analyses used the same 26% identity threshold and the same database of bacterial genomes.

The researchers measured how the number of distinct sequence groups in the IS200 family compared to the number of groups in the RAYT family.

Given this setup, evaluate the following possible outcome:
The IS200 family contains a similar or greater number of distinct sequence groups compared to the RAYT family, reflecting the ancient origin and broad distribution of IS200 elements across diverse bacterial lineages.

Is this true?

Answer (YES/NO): YES